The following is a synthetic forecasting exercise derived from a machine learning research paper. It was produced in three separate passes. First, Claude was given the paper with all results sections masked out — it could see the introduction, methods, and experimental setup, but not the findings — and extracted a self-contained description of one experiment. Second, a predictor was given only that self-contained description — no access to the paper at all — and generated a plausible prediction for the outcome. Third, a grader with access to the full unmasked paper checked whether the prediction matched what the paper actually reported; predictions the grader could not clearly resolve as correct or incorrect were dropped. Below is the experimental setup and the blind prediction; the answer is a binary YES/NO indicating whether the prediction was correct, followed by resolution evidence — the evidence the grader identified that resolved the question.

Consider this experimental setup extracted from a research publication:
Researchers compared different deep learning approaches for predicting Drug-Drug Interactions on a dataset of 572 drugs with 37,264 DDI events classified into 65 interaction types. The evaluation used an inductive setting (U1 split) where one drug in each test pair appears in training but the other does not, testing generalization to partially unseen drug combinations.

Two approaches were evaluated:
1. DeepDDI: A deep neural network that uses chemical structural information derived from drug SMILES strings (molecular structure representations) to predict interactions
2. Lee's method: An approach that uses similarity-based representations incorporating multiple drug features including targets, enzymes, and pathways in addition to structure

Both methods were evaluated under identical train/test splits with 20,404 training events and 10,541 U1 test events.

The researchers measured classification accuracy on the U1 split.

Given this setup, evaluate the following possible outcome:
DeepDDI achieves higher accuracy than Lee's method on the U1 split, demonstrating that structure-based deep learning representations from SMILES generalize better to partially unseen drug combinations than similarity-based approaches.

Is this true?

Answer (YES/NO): NO